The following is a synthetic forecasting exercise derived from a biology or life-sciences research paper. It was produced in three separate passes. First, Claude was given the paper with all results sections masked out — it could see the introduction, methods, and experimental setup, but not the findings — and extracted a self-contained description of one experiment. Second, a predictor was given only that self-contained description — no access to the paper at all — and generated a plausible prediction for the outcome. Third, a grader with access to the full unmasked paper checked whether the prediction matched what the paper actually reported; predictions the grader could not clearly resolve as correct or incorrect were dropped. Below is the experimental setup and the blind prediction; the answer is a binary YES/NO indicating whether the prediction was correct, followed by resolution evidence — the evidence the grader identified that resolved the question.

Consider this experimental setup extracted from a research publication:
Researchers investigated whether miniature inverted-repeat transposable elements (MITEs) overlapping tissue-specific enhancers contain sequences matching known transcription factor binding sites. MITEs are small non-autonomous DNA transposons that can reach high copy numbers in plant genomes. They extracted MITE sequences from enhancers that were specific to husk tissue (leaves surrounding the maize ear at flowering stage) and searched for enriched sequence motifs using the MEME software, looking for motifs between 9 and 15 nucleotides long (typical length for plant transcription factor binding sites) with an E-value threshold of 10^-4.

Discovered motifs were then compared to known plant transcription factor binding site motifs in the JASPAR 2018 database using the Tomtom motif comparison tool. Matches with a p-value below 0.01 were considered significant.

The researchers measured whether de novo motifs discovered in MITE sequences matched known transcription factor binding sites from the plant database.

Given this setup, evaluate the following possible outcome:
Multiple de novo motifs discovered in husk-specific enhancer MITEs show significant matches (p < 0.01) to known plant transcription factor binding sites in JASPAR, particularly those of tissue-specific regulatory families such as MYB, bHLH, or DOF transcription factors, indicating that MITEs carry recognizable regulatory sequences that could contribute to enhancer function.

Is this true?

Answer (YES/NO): YES